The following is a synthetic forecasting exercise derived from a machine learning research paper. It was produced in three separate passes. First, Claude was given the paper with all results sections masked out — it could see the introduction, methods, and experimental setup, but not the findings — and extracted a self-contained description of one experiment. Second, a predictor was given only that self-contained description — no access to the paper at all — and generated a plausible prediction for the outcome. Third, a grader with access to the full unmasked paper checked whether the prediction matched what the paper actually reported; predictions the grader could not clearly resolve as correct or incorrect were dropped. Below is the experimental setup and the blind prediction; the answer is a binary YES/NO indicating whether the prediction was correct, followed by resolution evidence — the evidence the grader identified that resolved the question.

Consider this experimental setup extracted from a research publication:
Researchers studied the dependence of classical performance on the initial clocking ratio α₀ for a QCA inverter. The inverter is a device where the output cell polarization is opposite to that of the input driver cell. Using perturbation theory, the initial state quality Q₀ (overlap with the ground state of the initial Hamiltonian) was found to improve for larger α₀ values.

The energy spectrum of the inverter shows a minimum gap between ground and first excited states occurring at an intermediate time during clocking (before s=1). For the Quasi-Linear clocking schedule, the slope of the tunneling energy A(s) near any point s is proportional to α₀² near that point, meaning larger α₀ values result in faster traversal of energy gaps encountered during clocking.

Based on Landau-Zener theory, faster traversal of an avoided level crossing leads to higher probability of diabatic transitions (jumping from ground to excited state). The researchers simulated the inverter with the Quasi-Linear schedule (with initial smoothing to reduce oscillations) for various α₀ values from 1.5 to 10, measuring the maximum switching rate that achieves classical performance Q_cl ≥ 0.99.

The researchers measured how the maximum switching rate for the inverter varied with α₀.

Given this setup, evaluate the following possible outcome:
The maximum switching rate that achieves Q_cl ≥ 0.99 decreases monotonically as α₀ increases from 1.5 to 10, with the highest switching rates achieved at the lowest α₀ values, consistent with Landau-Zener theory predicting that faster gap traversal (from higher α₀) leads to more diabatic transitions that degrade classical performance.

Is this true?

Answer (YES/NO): YES